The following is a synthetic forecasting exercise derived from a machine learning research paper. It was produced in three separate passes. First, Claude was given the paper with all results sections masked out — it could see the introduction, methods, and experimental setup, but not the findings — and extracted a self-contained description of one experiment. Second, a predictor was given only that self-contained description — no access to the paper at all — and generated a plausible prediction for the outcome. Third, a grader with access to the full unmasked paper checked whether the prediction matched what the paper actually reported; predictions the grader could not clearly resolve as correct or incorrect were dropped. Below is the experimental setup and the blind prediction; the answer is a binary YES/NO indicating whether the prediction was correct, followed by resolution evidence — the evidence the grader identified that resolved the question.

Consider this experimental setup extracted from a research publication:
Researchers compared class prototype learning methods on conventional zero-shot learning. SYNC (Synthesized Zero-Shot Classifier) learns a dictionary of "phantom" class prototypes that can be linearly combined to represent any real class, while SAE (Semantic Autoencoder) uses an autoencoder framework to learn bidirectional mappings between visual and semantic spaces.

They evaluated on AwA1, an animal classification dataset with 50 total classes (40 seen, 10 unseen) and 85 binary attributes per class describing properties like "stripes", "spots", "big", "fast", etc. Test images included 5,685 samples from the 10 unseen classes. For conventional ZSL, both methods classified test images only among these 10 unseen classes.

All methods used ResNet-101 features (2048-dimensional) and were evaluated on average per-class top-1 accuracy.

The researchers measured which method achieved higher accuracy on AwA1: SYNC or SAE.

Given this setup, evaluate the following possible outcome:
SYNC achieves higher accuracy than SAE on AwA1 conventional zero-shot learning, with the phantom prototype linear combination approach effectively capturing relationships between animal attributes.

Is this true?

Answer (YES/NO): YES